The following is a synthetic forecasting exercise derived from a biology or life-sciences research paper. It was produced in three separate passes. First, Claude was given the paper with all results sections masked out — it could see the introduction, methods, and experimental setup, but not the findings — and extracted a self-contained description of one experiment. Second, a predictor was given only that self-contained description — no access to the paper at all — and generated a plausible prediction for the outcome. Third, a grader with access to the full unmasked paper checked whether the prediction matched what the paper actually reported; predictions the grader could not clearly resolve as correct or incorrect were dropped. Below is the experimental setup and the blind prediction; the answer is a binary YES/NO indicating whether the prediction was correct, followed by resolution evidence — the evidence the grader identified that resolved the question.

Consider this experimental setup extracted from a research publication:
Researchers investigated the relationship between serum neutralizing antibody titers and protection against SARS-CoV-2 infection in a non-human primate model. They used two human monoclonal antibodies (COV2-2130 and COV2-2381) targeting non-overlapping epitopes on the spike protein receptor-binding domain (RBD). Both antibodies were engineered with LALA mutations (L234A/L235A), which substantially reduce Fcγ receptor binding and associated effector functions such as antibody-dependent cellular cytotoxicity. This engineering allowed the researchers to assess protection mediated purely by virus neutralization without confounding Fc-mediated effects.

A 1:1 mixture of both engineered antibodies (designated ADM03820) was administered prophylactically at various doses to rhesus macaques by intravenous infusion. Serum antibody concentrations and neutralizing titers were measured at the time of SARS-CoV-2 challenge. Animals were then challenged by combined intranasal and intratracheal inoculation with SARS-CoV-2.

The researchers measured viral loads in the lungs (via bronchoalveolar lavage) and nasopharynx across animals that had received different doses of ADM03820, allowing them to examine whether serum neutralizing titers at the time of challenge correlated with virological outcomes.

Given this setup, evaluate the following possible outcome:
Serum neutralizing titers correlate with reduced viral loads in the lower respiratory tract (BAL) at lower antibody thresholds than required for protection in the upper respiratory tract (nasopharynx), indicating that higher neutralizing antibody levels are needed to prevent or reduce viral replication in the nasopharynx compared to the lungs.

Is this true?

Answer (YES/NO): YES